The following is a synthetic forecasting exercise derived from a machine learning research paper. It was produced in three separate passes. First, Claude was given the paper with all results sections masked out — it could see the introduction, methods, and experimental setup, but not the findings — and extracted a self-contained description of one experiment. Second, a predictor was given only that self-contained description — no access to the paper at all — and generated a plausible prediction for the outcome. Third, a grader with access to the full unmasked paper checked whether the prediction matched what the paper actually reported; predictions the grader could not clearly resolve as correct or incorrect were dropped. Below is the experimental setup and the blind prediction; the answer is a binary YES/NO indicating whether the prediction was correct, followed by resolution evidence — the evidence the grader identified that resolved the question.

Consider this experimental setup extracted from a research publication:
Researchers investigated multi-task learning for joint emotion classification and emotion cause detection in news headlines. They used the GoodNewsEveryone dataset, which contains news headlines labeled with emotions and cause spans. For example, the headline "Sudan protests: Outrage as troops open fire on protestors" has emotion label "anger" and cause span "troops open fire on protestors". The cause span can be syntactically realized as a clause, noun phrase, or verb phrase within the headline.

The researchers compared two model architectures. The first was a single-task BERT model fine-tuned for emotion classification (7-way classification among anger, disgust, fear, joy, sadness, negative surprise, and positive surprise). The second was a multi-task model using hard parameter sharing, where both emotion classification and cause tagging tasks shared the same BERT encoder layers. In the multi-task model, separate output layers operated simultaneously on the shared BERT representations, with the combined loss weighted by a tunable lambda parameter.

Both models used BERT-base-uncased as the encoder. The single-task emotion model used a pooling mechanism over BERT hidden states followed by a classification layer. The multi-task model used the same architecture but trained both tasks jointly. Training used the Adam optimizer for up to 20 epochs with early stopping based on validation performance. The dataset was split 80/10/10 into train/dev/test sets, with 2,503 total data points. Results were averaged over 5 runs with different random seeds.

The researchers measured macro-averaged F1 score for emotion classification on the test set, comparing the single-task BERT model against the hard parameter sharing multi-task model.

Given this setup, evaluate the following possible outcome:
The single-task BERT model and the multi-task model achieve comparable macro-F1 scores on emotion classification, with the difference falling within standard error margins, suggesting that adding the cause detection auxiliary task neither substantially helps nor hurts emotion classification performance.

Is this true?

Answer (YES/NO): YES